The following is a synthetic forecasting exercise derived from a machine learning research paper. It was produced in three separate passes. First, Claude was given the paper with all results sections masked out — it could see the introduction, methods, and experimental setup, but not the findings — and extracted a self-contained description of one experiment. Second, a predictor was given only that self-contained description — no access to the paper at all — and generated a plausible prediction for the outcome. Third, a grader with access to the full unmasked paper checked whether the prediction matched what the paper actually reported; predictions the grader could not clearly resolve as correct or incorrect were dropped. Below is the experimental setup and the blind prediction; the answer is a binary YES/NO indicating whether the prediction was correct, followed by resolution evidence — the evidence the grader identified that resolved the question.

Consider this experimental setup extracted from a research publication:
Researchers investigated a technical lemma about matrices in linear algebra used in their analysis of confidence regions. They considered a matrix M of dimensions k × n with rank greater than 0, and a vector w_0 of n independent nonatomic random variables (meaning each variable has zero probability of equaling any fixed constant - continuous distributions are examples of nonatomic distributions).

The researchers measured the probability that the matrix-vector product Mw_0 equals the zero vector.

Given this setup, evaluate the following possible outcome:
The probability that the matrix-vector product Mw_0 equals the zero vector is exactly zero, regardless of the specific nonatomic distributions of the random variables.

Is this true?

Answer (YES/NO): YES